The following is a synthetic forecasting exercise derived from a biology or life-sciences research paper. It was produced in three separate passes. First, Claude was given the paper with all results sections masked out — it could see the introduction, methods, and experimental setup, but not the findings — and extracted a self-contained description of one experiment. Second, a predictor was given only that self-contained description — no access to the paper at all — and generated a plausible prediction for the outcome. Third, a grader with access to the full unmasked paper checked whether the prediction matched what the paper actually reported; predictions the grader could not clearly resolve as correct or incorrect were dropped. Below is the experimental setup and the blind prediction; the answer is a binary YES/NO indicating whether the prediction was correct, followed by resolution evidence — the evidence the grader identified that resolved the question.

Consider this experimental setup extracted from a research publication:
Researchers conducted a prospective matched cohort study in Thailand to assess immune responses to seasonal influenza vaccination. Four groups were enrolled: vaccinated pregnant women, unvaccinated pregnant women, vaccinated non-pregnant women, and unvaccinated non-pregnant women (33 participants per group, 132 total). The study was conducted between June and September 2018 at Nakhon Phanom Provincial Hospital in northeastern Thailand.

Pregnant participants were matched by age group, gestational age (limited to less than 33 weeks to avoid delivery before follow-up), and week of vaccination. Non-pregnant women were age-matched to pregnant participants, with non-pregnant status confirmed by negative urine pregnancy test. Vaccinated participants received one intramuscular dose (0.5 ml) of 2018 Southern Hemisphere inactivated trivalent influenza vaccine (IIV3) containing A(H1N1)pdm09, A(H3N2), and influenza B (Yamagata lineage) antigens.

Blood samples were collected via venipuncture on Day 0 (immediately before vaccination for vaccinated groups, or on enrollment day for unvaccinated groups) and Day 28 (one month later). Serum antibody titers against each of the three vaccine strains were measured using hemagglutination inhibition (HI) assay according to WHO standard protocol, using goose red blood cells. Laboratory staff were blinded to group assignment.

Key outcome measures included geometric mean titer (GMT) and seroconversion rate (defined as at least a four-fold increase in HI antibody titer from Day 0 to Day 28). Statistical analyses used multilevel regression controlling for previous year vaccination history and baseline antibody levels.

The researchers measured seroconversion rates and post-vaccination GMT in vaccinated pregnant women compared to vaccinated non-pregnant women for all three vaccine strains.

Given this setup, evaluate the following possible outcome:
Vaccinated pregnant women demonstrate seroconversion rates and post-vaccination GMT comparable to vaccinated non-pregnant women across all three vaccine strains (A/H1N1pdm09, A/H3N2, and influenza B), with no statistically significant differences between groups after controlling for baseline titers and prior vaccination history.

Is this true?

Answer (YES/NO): YES